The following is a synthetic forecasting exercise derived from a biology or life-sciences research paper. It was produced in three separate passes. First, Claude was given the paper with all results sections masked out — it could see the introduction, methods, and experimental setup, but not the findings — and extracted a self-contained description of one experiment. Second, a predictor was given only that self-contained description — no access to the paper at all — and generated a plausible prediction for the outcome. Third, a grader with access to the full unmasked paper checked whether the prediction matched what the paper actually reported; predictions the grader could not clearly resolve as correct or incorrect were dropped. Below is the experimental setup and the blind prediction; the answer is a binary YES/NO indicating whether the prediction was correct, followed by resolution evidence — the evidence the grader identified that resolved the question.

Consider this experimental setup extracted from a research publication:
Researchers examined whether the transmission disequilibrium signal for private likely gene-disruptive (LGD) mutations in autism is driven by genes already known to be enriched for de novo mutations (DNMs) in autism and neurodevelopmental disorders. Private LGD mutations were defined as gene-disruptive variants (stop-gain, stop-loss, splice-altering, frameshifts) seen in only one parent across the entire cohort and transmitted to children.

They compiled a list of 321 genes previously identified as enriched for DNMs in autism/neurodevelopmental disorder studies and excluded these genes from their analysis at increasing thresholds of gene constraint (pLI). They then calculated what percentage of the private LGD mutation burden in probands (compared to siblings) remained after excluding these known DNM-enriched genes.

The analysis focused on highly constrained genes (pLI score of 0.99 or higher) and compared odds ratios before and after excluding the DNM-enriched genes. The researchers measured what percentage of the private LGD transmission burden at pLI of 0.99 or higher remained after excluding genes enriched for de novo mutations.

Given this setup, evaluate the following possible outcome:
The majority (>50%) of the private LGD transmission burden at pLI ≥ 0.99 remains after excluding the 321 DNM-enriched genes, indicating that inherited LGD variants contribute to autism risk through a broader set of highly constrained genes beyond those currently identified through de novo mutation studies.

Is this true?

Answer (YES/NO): YES